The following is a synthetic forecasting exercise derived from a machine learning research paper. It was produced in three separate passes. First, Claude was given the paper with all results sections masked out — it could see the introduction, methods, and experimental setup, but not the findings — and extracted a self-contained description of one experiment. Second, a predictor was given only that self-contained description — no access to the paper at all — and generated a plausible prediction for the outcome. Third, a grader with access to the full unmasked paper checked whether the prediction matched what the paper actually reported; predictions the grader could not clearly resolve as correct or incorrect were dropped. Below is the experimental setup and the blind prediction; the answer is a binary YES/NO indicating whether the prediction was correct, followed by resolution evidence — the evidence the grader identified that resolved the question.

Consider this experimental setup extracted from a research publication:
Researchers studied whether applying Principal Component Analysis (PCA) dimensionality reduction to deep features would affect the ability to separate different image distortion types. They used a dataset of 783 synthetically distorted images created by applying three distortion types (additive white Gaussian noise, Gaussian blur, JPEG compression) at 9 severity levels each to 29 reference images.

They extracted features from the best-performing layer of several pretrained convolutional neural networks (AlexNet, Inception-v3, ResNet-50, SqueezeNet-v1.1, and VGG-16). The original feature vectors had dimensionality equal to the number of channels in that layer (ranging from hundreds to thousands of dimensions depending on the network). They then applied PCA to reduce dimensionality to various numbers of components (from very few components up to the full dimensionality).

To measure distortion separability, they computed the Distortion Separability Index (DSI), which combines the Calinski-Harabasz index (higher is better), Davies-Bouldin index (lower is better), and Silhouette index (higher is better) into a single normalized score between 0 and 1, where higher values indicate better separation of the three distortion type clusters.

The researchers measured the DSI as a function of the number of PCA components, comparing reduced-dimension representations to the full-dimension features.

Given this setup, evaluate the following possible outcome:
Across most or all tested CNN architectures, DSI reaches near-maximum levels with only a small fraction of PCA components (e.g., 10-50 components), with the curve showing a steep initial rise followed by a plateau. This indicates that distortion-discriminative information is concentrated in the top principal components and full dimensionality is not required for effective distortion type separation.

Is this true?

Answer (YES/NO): NO